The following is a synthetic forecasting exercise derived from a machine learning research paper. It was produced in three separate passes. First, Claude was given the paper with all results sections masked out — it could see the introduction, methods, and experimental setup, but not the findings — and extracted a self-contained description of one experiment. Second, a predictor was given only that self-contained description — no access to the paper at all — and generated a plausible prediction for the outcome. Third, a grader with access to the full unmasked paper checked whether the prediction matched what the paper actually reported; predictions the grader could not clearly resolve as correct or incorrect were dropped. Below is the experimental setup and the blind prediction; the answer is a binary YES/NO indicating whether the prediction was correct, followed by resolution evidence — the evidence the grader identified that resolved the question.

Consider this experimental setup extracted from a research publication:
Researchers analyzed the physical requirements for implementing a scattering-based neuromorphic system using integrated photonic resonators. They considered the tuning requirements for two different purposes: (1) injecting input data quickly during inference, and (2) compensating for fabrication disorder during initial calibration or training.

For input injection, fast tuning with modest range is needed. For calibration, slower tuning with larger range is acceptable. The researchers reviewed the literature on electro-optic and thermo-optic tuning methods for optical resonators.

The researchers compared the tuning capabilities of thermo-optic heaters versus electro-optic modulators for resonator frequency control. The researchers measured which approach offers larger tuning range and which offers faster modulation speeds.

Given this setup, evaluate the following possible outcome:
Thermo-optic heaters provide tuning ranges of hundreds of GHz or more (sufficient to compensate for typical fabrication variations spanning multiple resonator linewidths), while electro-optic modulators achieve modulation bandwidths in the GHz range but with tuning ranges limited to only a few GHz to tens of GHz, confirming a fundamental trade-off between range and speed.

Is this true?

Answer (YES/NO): NO